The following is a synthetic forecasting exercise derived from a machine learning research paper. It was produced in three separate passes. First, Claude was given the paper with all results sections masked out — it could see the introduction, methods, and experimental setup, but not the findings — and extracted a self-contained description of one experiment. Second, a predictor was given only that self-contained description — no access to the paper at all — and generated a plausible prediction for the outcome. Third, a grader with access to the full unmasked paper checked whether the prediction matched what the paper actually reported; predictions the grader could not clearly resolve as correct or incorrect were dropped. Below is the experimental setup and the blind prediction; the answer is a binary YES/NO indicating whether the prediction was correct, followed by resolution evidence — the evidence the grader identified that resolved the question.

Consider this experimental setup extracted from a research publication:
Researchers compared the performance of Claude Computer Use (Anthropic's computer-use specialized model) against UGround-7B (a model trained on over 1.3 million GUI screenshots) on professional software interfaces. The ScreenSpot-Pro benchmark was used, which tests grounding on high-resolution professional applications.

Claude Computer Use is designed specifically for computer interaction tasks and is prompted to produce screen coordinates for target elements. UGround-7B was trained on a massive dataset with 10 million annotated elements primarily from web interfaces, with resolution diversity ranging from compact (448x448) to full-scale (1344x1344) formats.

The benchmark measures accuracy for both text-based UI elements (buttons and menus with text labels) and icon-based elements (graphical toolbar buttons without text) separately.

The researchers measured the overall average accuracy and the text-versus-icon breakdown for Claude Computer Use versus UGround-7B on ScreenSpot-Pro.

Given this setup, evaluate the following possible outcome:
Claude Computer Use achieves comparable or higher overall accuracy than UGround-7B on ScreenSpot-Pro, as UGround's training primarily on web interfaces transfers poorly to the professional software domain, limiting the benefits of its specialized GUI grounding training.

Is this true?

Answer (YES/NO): YES